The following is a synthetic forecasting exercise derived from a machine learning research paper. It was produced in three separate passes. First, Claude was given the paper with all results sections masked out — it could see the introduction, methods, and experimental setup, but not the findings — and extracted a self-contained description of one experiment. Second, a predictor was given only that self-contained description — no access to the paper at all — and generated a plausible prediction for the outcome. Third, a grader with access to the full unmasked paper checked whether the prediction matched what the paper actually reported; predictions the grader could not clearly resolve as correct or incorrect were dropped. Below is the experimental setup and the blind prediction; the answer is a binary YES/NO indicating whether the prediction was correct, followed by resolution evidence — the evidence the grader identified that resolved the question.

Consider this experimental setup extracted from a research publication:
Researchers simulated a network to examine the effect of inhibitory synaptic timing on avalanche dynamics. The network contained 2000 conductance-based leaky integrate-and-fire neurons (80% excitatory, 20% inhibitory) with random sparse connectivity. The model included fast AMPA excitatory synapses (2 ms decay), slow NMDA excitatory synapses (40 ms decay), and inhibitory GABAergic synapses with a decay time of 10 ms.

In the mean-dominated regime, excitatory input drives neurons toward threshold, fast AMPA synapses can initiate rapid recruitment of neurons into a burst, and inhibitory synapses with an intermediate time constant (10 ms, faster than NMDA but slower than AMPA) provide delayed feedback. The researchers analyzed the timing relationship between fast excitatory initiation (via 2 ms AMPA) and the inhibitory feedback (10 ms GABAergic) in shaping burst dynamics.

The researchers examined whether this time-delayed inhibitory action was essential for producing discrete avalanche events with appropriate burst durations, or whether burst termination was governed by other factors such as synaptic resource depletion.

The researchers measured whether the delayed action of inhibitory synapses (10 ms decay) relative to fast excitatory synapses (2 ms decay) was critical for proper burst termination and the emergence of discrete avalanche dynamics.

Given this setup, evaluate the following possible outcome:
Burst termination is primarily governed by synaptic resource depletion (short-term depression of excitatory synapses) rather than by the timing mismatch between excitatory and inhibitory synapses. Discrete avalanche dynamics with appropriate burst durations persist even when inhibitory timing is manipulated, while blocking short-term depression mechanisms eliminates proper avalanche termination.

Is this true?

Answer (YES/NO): NO